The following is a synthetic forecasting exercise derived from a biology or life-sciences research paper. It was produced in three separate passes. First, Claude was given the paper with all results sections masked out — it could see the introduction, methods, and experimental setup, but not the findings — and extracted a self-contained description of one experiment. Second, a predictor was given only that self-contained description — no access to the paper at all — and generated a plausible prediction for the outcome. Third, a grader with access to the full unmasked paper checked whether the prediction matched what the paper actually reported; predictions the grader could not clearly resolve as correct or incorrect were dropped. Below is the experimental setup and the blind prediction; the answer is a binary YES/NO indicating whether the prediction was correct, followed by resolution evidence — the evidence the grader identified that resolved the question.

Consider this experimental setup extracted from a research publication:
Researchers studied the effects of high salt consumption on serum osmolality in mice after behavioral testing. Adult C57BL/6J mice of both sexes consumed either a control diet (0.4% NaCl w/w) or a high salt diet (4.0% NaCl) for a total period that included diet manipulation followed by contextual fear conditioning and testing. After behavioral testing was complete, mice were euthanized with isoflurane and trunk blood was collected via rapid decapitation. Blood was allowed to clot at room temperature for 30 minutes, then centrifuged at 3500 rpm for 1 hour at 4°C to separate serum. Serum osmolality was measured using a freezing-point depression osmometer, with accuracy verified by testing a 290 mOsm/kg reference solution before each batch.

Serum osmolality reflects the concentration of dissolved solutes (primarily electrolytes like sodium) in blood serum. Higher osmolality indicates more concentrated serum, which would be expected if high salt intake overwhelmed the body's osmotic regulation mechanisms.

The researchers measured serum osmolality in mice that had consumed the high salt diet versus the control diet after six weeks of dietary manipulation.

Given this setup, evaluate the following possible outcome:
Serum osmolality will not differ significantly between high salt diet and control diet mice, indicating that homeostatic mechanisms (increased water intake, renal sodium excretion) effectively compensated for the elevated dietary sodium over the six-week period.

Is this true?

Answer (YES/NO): YES